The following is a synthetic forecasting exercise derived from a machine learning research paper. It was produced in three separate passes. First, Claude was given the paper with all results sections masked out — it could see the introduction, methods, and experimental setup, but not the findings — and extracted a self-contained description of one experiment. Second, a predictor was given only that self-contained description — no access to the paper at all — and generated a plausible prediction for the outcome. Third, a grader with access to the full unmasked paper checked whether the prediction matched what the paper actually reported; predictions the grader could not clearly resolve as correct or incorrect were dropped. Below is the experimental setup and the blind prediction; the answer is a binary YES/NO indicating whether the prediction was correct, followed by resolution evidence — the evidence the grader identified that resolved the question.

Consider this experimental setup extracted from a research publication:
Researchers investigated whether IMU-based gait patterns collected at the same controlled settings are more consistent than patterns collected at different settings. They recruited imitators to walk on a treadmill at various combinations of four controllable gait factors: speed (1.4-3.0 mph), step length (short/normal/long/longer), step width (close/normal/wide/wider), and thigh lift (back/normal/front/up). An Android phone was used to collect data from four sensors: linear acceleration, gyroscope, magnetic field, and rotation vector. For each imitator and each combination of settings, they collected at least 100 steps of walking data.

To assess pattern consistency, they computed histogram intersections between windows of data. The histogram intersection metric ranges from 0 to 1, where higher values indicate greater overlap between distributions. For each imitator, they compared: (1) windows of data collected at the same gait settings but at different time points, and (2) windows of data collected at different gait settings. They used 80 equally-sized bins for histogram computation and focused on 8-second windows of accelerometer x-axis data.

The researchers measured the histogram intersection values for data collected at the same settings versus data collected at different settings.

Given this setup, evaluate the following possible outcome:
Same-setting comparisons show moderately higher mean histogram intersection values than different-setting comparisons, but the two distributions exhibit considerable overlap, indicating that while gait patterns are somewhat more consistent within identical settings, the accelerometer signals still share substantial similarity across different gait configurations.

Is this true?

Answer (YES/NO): NO